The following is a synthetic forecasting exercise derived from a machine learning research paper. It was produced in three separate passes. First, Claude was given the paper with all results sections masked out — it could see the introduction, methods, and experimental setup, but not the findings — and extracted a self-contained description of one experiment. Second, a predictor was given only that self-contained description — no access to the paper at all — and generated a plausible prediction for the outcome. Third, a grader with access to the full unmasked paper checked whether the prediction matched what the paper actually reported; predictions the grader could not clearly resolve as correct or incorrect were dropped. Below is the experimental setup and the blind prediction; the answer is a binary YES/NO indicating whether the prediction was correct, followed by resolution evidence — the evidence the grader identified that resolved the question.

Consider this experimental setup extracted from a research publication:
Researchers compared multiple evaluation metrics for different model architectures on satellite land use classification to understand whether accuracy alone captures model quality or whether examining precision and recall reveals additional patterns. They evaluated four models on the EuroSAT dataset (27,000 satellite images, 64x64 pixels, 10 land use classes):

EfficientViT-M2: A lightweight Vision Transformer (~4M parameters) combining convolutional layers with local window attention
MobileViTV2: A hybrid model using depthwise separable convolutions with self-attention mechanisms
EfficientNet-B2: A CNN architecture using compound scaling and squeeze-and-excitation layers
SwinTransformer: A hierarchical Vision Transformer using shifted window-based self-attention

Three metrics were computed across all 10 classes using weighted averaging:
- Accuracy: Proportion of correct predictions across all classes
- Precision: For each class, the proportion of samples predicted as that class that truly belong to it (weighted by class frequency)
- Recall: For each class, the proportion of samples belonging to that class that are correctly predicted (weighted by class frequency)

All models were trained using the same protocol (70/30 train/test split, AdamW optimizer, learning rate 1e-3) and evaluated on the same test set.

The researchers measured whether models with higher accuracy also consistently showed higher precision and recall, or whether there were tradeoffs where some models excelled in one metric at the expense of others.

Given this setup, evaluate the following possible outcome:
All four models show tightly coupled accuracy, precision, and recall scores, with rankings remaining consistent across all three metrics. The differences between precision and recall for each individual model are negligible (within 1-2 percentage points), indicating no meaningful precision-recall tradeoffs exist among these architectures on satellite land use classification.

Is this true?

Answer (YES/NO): YES